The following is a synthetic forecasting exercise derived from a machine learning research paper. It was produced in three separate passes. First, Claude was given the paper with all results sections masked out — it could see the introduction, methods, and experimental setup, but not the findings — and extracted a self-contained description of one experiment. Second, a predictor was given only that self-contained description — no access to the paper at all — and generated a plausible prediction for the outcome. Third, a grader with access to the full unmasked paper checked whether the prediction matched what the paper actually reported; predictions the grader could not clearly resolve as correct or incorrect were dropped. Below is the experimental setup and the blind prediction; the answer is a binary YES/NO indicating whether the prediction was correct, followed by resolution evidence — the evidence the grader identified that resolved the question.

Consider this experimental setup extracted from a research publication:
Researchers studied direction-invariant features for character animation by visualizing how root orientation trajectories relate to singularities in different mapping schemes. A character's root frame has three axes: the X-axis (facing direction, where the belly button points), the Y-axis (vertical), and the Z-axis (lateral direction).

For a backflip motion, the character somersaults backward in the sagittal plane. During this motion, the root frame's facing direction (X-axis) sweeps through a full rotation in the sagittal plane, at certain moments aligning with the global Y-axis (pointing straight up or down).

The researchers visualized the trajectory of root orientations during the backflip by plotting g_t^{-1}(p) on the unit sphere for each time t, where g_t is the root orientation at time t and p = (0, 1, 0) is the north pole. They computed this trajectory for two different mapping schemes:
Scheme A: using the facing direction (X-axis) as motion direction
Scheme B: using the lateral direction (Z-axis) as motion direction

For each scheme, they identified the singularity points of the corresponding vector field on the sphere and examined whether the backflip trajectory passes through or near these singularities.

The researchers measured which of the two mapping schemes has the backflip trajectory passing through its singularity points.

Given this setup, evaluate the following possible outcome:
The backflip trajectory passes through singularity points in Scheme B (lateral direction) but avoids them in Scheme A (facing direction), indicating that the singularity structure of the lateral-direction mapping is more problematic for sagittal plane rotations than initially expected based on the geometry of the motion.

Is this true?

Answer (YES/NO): NO